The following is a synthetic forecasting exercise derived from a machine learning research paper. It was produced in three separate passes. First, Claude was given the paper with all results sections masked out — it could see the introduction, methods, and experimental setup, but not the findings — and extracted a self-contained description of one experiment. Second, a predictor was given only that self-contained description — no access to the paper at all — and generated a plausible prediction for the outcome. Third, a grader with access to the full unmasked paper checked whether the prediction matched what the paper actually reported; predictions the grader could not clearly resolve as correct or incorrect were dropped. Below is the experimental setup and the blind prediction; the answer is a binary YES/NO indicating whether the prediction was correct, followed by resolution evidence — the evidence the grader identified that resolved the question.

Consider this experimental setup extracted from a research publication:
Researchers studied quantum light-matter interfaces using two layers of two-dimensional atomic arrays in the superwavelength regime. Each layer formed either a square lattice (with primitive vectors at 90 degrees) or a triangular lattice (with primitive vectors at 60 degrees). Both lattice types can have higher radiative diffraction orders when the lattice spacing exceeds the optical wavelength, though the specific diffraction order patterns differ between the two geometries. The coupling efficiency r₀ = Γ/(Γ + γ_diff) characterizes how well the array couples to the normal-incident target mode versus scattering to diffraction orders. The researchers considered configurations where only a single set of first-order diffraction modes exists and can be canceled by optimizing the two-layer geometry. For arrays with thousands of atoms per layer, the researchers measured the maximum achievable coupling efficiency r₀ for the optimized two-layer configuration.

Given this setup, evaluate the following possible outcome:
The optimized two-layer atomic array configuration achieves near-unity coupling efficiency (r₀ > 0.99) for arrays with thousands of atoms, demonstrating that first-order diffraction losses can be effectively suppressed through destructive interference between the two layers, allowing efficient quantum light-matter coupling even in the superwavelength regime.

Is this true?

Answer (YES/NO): YES